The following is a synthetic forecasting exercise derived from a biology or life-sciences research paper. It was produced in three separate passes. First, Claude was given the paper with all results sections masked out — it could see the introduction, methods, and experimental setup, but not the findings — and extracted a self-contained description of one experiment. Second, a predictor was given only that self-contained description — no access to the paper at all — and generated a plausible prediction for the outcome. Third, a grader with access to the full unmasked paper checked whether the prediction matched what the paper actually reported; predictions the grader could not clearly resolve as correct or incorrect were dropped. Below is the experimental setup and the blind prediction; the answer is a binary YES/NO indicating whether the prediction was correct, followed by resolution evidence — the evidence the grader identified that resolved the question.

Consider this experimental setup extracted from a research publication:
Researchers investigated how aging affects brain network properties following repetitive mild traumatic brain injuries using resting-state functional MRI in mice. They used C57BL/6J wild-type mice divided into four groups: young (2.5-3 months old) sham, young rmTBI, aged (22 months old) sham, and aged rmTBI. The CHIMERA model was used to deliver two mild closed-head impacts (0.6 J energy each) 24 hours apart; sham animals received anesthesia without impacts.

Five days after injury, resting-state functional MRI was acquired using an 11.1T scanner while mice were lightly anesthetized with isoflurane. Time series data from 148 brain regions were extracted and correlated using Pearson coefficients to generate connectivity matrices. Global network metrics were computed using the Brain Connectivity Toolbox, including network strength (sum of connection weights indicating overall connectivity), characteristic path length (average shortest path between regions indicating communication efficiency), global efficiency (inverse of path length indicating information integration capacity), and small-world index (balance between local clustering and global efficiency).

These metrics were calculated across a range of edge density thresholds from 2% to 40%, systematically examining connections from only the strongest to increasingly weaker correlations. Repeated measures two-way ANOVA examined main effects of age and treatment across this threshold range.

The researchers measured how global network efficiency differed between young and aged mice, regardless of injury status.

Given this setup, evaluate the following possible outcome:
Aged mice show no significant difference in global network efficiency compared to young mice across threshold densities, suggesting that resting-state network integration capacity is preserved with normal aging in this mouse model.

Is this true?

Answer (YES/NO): YES